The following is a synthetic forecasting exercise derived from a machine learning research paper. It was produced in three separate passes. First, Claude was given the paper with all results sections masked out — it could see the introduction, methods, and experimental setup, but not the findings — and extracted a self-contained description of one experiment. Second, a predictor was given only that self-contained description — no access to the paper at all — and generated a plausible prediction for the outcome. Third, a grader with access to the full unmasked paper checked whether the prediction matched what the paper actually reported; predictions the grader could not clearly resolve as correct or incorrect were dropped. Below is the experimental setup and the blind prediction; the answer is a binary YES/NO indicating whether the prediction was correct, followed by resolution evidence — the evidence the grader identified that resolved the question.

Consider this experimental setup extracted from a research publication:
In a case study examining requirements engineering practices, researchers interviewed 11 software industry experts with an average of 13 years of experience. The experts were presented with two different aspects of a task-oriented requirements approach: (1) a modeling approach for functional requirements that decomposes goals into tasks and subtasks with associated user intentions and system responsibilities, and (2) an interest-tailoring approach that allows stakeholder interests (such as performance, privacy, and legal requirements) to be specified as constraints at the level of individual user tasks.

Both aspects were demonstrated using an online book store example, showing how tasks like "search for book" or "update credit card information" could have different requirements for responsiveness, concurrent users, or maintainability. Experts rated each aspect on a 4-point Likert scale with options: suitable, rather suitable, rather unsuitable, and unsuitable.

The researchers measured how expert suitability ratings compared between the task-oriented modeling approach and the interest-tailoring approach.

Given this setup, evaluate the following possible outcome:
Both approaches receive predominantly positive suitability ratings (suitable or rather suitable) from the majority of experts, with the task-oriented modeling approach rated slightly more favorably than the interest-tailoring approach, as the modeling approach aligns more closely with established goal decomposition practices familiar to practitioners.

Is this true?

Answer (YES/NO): YES